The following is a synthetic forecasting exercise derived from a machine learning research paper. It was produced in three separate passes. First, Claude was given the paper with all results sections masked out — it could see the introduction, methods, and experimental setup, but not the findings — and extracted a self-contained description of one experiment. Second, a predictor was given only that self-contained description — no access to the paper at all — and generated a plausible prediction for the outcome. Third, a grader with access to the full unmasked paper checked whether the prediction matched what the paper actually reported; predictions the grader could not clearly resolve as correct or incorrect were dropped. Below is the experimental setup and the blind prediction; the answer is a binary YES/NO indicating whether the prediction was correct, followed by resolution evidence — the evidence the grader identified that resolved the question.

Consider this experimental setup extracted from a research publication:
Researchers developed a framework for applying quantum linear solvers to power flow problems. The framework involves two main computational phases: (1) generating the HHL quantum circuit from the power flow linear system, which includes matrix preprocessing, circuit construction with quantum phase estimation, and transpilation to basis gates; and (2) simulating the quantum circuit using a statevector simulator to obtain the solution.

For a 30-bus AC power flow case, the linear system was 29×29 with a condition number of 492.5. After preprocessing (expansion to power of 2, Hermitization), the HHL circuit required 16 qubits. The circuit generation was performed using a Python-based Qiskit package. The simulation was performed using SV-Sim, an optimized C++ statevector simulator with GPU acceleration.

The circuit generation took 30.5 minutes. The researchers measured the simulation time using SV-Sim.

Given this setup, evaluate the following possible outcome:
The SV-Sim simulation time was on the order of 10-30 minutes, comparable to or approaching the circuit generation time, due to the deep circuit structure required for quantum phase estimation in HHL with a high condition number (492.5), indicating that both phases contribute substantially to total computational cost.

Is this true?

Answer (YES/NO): NO